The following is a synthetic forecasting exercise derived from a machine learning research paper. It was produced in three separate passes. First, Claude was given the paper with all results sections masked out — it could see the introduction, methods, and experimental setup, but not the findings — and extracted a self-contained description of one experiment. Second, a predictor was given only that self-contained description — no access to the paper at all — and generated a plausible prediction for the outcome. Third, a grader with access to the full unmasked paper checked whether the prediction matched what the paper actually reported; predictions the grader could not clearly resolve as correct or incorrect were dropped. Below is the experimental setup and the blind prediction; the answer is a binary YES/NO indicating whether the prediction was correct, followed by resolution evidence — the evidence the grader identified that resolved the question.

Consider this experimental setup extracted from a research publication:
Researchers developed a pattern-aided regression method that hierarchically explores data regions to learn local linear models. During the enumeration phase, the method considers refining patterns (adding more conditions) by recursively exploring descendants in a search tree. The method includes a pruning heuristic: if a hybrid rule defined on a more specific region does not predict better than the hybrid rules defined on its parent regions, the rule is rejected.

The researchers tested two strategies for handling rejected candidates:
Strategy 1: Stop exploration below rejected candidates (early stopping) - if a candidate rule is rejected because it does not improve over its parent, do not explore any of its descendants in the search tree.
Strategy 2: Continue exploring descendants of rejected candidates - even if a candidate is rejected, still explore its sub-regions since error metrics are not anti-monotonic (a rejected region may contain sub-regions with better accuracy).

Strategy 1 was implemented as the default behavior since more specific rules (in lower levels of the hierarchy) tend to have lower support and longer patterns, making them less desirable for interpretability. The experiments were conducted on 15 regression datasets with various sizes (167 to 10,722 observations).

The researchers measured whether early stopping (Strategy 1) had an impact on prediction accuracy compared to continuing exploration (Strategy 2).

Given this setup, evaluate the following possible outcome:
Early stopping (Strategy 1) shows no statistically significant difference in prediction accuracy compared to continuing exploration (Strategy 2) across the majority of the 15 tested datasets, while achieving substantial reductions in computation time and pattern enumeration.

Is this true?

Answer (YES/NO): NO